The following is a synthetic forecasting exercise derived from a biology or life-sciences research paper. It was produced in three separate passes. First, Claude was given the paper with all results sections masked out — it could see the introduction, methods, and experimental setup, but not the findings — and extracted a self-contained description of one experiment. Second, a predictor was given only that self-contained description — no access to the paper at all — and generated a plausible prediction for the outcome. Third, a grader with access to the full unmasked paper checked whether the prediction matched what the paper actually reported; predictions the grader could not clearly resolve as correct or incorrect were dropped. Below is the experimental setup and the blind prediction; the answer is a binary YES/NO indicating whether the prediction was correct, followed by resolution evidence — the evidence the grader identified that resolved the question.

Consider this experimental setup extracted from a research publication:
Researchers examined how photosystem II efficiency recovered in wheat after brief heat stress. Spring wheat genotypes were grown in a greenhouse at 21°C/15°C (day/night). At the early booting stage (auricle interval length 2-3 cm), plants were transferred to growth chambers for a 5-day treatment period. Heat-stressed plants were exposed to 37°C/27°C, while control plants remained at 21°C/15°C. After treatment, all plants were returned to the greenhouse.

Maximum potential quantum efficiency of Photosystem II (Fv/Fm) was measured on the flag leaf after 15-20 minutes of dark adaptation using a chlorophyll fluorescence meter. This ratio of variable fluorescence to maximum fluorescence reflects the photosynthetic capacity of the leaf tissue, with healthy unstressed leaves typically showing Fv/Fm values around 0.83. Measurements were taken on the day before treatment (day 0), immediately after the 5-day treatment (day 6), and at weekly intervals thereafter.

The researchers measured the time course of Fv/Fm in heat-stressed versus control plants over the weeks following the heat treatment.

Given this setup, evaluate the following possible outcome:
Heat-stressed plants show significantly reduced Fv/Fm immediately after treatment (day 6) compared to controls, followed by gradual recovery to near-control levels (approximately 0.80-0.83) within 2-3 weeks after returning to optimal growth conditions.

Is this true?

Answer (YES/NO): NO